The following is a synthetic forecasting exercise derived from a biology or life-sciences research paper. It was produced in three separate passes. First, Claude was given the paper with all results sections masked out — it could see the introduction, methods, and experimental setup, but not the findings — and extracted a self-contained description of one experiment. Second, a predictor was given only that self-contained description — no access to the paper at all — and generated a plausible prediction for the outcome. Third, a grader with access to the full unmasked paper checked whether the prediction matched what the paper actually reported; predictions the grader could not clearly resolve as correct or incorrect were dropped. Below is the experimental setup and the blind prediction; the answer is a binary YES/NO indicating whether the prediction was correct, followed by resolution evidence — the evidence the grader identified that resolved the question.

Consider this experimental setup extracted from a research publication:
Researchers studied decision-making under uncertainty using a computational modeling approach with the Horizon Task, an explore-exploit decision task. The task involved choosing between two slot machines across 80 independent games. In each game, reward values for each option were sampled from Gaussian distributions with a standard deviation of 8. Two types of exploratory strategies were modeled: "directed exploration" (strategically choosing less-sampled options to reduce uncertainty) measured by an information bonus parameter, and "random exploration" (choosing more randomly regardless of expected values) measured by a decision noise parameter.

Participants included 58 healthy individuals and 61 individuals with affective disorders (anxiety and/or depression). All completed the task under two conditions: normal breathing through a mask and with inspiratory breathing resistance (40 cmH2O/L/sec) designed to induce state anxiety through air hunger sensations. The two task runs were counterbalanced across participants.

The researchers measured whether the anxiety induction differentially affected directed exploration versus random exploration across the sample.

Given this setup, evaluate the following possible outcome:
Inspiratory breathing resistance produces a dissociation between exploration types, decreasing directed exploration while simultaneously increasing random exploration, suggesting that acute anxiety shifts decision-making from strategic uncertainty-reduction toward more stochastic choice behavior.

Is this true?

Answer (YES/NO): NO